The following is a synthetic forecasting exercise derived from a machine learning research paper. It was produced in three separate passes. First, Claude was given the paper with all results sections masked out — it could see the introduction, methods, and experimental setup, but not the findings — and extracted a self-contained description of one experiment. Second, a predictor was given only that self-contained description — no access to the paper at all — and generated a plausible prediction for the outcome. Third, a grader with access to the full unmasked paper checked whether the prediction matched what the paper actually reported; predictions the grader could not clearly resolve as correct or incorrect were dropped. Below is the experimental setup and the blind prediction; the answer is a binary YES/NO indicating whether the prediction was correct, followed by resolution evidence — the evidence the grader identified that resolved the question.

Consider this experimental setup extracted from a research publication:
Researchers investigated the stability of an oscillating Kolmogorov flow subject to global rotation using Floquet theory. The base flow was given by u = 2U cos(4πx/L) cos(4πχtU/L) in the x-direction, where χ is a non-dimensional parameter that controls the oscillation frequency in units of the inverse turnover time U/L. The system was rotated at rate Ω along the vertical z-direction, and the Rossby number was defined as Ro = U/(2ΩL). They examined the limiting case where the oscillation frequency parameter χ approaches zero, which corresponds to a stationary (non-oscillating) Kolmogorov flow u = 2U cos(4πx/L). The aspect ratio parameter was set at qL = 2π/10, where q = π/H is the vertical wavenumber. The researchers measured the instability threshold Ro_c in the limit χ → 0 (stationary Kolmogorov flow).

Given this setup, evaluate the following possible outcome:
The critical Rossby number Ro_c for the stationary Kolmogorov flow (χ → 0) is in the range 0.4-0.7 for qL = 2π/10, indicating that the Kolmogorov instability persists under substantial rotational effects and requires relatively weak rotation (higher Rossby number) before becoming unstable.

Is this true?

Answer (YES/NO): NO